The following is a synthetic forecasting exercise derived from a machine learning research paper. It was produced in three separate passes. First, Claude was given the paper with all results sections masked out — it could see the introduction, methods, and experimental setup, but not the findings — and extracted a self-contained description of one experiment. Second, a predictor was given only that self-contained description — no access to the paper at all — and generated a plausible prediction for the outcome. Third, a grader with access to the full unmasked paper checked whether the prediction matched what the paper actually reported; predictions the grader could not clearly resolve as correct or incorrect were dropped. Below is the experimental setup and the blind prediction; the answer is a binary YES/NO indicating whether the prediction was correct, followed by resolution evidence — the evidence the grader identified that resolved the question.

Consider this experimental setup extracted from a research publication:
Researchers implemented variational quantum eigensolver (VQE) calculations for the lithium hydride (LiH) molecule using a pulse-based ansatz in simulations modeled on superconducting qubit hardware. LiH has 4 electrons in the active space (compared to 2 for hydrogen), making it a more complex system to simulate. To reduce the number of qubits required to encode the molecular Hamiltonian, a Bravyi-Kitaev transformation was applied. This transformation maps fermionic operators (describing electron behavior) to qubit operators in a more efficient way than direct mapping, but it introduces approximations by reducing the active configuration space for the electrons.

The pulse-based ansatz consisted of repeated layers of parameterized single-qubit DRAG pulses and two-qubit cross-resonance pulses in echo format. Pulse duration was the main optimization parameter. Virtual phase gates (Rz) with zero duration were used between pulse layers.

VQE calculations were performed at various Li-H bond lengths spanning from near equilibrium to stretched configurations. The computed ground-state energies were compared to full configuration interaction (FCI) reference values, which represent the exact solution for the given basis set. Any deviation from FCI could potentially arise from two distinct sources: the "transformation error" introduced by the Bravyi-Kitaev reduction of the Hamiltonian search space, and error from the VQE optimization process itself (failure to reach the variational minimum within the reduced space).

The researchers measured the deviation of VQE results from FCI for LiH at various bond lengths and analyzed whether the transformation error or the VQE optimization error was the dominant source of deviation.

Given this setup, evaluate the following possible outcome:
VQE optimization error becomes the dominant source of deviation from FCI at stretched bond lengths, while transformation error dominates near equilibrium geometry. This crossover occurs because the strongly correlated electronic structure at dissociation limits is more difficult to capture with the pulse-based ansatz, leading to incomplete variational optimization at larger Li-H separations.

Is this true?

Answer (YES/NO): YES